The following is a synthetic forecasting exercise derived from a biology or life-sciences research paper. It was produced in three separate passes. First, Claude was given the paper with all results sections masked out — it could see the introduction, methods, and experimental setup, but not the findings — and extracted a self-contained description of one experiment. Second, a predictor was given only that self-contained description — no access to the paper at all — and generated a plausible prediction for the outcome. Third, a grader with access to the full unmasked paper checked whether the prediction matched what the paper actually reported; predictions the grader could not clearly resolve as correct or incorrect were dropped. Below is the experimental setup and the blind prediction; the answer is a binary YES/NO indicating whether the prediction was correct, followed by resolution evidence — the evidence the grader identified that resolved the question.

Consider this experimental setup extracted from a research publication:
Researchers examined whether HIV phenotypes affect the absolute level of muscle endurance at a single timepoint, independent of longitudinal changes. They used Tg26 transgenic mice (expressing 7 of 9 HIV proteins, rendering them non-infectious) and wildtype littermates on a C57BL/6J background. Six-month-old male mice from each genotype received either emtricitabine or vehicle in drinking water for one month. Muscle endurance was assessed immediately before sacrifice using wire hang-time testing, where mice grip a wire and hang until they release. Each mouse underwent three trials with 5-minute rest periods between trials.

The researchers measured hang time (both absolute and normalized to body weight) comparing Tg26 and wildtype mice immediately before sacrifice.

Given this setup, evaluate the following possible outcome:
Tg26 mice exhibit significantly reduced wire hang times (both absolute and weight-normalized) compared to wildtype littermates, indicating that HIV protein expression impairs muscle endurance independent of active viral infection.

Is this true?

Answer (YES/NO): NO